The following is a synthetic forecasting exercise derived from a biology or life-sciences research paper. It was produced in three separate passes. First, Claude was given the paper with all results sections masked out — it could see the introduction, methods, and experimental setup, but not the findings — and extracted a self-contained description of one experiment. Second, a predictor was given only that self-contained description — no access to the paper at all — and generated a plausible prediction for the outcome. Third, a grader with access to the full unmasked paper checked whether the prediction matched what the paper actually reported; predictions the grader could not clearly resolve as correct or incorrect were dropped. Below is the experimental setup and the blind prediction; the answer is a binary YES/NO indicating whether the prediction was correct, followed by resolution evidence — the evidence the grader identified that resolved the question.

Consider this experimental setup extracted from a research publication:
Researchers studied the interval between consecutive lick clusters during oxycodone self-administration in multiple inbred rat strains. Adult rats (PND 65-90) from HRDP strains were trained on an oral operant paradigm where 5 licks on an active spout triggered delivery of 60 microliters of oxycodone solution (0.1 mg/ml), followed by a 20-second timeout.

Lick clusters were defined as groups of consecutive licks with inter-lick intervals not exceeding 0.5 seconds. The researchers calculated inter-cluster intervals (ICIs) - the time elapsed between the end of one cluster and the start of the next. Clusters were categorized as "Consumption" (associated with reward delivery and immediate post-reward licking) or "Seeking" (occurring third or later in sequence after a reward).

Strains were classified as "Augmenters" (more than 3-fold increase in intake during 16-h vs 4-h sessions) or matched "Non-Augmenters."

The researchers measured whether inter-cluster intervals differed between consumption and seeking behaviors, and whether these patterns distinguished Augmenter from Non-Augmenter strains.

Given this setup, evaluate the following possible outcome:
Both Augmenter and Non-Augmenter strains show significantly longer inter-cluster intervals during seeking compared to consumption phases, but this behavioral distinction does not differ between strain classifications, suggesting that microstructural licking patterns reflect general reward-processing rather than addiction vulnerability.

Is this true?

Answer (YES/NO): NO